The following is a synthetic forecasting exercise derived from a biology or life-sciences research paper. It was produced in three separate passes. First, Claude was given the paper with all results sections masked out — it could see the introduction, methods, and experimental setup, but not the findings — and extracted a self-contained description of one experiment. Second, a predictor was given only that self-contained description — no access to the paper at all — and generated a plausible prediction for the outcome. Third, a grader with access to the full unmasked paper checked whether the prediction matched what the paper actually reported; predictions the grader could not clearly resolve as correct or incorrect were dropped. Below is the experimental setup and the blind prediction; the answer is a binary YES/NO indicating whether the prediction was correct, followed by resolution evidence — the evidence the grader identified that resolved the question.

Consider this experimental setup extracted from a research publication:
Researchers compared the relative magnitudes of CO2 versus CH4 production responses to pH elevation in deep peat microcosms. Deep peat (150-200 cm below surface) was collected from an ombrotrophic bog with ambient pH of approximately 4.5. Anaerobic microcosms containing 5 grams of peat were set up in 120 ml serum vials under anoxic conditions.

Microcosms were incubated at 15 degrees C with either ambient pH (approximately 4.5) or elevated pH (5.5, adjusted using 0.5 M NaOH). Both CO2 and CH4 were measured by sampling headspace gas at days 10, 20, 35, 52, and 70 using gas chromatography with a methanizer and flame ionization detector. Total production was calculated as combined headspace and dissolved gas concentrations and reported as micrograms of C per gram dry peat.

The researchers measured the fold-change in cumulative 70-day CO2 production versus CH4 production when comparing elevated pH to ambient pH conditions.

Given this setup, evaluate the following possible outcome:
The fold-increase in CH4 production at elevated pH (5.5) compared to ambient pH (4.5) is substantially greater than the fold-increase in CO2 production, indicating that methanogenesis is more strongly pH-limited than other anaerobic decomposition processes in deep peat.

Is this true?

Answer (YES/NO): NO